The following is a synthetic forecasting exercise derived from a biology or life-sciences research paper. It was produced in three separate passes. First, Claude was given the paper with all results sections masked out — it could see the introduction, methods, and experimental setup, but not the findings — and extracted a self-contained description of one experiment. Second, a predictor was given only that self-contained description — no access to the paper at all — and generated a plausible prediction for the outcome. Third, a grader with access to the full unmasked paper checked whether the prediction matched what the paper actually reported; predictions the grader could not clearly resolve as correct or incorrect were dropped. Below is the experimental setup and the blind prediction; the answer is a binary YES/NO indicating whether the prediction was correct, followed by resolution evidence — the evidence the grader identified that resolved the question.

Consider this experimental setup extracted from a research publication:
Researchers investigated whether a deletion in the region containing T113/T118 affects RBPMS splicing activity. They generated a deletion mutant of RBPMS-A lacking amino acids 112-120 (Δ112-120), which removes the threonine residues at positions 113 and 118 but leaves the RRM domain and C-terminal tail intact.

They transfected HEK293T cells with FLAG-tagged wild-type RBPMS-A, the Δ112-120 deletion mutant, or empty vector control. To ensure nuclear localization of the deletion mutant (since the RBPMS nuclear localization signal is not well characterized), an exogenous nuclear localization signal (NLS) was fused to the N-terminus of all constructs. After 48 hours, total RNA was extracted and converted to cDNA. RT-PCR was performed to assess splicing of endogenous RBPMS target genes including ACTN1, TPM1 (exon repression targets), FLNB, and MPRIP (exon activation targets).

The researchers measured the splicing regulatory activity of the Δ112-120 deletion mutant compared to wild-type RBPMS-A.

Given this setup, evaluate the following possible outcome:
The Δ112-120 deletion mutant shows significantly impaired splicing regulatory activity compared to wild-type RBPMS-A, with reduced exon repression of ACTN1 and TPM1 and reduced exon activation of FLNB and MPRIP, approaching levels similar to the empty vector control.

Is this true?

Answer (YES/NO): NO